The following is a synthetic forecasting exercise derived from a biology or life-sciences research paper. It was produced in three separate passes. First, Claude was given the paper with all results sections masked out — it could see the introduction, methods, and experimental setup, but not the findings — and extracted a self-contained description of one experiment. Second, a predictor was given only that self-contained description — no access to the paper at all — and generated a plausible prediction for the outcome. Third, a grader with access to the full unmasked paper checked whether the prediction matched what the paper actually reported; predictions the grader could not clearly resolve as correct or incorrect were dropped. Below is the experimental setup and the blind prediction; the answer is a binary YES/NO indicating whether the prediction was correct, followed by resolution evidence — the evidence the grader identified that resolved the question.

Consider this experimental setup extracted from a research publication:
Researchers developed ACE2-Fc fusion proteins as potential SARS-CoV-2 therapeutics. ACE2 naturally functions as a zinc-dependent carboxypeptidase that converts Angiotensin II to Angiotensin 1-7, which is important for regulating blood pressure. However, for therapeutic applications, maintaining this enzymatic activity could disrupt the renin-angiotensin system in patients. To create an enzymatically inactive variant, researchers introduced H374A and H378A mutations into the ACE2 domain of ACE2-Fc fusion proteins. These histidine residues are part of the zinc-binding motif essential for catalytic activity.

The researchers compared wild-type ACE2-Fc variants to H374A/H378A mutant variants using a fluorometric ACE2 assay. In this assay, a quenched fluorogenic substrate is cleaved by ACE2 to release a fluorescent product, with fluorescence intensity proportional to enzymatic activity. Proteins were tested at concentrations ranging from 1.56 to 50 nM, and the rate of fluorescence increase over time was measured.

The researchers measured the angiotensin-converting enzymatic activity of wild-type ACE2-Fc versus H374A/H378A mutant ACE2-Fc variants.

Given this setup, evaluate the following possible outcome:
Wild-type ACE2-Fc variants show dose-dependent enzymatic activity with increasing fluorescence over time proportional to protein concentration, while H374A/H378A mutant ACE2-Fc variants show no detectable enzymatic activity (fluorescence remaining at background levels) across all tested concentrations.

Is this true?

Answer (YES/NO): YES